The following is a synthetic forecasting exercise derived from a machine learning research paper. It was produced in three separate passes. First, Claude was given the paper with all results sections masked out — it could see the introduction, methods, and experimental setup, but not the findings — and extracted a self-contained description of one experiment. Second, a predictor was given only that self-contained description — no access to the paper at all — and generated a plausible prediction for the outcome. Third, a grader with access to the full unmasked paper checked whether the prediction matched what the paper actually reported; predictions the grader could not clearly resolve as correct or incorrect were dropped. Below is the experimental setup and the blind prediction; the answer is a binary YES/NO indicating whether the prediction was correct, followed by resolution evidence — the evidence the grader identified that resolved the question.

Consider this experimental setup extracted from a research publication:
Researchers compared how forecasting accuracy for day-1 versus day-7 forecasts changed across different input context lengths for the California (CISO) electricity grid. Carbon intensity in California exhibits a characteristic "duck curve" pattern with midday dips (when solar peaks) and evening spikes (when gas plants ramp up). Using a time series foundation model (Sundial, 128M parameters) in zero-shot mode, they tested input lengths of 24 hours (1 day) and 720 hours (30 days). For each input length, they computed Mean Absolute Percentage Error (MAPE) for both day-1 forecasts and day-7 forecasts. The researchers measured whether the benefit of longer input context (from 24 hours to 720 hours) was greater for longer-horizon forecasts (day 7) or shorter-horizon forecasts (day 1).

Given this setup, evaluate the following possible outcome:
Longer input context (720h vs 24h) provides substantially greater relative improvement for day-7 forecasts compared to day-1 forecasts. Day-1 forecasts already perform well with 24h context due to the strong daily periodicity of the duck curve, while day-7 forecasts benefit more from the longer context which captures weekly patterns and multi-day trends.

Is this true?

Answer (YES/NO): NO